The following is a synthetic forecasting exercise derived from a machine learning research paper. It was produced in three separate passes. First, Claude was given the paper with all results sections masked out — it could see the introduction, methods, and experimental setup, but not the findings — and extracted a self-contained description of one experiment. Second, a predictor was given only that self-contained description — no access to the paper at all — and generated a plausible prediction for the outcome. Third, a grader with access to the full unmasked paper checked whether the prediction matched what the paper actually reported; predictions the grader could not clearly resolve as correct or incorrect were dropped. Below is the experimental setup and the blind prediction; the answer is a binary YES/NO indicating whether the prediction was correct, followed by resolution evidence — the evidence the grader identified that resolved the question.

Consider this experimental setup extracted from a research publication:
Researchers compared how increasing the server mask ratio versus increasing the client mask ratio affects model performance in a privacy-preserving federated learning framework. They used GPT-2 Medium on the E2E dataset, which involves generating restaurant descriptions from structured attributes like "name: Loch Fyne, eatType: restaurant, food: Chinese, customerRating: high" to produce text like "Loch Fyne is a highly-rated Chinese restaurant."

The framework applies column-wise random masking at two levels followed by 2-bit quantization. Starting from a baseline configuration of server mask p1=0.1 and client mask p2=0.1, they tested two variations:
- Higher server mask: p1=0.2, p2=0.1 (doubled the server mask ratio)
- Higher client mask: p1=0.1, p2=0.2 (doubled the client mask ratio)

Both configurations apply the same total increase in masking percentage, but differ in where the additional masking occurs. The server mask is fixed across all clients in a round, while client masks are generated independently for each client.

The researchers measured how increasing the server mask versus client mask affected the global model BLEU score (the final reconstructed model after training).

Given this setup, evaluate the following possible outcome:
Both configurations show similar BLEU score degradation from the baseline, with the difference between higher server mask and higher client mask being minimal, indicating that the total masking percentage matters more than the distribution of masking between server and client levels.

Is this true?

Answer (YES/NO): NO